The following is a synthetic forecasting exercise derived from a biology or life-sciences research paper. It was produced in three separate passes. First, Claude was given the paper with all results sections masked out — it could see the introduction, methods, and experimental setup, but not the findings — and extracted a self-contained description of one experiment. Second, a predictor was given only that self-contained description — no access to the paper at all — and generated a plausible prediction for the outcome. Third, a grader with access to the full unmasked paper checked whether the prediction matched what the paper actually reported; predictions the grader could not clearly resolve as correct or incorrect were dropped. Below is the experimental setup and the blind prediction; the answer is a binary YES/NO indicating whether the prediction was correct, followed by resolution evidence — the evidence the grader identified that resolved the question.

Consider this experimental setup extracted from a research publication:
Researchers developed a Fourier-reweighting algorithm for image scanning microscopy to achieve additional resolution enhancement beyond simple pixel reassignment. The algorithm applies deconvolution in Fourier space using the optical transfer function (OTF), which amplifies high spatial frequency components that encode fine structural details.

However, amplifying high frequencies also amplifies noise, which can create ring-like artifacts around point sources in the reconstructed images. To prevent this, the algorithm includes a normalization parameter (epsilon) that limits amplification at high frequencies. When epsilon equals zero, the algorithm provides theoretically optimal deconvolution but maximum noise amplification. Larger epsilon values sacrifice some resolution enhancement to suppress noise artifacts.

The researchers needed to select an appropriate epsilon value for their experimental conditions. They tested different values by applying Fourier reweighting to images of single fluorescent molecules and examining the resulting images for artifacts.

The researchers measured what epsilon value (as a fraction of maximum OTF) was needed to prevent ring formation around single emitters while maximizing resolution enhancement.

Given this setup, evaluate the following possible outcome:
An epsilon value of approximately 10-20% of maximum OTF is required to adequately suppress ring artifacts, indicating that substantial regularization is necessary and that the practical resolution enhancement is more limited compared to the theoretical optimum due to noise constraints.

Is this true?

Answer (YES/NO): YES